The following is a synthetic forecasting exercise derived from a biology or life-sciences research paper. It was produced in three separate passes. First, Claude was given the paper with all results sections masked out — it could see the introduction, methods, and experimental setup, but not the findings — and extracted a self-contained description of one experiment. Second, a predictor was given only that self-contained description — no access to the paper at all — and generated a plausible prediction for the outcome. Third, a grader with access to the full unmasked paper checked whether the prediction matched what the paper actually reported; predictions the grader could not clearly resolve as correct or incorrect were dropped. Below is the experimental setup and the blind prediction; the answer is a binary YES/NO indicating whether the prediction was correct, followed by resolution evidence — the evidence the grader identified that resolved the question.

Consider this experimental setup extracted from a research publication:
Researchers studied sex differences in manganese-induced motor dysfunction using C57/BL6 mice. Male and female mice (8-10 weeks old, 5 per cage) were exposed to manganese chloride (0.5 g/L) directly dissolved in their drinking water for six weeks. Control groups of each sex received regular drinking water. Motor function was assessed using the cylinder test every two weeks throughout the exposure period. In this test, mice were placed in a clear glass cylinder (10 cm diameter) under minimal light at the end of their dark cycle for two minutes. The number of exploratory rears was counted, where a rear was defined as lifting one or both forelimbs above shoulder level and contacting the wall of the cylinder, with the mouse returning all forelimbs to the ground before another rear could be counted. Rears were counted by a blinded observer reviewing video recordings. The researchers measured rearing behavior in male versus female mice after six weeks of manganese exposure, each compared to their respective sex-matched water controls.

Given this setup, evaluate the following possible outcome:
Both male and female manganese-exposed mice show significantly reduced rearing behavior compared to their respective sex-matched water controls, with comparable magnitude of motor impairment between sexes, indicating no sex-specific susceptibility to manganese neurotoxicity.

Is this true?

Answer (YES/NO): NO